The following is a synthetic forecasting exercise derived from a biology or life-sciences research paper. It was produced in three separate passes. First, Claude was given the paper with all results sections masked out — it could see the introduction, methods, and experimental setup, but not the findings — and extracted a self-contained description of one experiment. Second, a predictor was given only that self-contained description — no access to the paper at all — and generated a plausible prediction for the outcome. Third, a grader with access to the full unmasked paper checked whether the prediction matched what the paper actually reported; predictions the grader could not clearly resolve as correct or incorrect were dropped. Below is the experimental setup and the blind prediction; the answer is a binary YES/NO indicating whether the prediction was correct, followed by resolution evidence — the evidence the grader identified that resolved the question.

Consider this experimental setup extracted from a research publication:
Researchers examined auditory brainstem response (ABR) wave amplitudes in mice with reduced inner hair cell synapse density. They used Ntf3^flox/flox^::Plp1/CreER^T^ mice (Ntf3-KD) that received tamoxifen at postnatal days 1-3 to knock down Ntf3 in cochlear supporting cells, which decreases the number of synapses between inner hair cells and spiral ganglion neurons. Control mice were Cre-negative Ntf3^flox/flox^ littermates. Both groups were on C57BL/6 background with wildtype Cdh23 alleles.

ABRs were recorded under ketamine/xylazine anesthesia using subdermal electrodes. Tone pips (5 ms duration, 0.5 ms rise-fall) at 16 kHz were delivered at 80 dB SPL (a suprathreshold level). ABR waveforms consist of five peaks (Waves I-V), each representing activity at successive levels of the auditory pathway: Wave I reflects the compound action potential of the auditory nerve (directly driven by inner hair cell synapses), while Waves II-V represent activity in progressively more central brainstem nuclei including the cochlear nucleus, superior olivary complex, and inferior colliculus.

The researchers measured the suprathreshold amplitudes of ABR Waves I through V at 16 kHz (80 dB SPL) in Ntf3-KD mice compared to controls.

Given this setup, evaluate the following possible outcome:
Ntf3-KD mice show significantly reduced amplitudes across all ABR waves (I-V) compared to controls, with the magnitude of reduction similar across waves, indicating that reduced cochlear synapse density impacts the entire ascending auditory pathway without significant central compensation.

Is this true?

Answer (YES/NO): NO